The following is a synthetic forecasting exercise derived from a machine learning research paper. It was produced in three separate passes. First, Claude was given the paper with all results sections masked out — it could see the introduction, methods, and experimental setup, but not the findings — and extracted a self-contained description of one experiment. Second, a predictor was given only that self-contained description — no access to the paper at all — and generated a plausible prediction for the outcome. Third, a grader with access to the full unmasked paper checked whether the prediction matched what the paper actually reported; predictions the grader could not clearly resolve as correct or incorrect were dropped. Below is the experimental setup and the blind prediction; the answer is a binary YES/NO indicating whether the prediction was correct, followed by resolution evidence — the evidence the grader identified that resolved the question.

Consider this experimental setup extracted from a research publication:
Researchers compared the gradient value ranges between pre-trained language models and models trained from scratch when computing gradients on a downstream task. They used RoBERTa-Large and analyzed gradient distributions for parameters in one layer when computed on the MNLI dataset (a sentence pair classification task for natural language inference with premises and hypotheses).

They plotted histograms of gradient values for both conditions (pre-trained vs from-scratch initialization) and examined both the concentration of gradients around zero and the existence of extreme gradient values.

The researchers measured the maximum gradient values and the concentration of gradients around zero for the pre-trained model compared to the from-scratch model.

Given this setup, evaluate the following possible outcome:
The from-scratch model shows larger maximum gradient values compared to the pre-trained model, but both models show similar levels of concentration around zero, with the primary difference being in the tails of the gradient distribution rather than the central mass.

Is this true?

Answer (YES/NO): NO